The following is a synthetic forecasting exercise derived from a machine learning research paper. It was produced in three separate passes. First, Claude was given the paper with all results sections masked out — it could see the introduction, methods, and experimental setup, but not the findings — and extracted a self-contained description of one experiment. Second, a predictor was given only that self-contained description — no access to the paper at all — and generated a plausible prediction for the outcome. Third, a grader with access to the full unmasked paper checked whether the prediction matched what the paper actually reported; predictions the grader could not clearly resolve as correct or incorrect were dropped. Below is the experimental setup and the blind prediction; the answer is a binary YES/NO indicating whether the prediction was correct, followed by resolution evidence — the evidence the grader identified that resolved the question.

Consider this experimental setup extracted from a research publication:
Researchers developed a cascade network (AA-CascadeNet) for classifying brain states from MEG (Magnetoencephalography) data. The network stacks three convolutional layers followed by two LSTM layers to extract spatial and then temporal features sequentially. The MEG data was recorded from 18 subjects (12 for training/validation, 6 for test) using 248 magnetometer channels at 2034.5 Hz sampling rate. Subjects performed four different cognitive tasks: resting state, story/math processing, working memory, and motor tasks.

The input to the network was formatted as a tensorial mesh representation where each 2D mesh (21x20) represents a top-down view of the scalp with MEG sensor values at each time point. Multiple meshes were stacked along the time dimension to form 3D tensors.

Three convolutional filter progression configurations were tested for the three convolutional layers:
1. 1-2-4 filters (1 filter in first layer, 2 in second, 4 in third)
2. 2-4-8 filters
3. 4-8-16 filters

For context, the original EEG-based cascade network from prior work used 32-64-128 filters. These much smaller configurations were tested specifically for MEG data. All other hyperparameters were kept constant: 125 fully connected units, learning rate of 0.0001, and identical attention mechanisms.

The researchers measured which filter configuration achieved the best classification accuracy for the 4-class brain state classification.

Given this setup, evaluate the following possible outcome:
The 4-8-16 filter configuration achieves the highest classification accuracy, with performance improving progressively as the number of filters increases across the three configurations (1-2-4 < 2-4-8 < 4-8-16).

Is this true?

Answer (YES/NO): NO